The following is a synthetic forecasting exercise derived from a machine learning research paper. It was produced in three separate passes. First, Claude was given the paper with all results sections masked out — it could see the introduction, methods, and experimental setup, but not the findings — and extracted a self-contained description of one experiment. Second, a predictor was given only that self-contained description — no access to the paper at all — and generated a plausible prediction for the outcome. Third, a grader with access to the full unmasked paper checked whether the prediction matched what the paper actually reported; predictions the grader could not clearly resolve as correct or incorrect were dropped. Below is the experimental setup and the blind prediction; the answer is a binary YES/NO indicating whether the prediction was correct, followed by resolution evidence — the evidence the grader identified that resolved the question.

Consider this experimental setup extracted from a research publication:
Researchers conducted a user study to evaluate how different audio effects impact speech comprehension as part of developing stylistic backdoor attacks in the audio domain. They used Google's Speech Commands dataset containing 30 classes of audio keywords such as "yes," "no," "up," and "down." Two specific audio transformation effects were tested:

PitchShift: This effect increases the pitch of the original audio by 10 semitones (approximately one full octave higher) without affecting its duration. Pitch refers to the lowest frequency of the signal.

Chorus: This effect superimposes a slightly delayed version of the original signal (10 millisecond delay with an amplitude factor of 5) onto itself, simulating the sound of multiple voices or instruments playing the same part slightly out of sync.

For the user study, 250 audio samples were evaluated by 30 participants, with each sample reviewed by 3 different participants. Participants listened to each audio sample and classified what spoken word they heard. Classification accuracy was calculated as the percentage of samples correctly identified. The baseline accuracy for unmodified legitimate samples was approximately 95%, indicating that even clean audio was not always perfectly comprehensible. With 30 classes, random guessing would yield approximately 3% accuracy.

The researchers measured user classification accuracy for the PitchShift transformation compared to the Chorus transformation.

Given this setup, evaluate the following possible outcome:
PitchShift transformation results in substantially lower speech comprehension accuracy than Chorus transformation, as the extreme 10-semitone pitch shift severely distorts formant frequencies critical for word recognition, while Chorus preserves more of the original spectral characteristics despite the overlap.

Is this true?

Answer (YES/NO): YES